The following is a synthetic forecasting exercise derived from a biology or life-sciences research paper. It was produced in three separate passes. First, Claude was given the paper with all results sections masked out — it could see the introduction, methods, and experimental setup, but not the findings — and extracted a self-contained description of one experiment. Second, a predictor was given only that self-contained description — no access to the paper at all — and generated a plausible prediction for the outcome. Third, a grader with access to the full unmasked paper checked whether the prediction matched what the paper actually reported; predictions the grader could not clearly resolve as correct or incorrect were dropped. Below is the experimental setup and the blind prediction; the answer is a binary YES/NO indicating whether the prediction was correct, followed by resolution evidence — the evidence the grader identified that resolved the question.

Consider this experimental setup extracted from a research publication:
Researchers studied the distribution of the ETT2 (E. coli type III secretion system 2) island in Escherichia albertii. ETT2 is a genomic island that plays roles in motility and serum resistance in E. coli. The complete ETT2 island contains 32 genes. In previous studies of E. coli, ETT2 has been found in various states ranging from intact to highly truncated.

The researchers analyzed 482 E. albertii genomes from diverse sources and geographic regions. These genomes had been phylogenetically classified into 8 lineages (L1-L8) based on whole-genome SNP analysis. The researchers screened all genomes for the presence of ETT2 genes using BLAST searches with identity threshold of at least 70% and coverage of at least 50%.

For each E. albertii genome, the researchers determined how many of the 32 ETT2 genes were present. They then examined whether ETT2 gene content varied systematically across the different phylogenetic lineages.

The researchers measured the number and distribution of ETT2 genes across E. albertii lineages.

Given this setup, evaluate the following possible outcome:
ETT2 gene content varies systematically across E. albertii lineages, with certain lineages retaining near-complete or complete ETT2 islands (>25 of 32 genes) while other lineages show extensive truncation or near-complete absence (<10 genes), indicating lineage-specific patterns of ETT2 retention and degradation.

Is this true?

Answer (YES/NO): YES